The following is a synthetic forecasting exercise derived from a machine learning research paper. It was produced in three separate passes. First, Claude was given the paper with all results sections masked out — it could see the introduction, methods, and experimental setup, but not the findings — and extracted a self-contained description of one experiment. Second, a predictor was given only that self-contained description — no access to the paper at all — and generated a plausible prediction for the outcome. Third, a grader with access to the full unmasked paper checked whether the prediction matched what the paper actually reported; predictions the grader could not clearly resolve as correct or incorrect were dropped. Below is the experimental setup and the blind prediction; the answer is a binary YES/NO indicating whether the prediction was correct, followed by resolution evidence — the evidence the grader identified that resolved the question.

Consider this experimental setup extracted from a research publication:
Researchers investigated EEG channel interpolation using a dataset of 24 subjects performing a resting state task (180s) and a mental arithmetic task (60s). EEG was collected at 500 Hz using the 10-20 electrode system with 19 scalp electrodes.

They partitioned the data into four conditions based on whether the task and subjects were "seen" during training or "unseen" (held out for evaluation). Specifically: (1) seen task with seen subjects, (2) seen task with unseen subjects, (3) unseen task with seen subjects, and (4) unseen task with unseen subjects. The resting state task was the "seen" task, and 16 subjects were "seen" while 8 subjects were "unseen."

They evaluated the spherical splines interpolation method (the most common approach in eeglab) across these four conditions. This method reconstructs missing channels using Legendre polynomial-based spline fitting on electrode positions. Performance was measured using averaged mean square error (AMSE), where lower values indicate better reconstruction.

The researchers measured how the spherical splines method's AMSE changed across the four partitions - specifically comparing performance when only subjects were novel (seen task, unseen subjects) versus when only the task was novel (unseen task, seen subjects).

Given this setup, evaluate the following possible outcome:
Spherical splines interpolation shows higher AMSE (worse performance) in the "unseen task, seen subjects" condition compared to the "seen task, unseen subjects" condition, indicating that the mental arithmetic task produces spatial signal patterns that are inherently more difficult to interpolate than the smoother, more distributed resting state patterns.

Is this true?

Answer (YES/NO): YES